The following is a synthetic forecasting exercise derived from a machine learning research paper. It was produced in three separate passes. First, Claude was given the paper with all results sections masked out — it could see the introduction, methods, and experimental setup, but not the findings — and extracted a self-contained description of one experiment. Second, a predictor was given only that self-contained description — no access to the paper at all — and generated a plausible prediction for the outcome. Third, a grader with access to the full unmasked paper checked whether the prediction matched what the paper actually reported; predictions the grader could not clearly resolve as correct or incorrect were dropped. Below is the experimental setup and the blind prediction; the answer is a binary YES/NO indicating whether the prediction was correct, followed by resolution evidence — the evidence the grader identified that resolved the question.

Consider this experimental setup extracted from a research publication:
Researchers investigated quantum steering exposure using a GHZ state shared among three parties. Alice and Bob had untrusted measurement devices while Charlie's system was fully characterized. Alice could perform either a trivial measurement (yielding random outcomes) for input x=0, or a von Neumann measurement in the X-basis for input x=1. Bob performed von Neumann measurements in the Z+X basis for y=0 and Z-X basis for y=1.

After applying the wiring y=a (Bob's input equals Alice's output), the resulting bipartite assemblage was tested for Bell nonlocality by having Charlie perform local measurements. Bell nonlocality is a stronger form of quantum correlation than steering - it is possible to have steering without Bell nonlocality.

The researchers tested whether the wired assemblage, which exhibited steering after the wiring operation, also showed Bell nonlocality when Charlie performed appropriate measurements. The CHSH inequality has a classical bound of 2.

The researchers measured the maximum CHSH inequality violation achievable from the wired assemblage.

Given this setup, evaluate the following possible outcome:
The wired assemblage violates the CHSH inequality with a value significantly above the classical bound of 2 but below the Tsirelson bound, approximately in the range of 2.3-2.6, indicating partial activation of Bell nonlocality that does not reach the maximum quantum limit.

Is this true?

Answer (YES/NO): NO